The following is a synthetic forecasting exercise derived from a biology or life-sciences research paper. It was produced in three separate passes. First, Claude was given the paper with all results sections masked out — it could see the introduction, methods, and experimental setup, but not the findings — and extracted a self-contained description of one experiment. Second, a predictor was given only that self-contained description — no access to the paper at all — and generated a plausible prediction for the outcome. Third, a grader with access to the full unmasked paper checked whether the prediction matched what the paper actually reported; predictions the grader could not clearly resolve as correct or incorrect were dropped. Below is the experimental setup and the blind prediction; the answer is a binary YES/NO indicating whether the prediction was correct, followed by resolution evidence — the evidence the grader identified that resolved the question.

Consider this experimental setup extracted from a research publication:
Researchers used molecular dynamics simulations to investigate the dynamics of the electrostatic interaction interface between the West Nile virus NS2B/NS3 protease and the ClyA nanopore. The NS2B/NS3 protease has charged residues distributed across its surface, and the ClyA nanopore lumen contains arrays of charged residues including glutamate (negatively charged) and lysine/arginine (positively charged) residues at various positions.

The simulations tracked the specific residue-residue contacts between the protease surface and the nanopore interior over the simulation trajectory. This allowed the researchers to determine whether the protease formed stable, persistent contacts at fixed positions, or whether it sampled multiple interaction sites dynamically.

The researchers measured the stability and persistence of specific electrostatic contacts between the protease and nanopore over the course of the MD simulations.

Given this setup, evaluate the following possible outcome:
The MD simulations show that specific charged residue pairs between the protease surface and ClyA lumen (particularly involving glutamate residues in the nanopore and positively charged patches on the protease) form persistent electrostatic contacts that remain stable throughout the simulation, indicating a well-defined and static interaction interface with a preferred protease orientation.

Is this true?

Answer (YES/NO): NO